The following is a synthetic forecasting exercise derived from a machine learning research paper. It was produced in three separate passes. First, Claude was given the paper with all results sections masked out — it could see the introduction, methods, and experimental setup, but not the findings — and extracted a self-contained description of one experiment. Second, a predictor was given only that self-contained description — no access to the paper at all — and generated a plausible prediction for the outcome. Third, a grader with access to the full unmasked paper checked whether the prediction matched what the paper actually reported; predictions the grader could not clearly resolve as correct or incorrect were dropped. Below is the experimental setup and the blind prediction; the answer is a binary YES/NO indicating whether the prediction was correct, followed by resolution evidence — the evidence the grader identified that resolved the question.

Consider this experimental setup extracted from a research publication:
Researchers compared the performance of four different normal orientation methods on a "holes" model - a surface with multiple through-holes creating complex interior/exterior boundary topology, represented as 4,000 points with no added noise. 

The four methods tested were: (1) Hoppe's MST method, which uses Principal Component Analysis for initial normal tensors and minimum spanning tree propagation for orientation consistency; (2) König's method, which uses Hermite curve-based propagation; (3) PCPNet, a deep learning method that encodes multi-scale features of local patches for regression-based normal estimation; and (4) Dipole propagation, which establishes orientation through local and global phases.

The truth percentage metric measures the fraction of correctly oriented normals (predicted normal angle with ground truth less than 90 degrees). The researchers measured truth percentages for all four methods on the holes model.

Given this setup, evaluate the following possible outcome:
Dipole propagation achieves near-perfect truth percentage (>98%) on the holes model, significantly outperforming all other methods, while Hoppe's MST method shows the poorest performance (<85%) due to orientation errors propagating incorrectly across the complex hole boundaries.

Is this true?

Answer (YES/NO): NO